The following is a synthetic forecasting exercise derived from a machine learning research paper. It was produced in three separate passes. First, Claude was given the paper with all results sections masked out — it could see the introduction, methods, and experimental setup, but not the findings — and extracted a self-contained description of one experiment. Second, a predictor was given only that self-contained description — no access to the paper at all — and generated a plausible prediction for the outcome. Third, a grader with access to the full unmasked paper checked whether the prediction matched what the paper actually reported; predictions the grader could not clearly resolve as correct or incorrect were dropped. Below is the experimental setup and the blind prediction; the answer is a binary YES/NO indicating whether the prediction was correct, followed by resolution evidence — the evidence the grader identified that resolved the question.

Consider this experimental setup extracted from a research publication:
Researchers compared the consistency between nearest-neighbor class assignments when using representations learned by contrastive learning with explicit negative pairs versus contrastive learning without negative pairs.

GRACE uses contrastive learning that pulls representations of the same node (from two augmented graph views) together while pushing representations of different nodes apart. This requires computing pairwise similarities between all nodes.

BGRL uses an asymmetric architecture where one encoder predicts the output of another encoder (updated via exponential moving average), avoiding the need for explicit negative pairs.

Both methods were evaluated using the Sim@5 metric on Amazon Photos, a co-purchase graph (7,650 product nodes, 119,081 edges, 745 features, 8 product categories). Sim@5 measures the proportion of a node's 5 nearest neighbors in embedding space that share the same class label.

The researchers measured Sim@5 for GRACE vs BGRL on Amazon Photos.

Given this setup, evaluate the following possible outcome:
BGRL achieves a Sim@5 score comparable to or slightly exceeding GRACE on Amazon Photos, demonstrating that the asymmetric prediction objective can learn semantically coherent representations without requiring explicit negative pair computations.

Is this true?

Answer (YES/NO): YES